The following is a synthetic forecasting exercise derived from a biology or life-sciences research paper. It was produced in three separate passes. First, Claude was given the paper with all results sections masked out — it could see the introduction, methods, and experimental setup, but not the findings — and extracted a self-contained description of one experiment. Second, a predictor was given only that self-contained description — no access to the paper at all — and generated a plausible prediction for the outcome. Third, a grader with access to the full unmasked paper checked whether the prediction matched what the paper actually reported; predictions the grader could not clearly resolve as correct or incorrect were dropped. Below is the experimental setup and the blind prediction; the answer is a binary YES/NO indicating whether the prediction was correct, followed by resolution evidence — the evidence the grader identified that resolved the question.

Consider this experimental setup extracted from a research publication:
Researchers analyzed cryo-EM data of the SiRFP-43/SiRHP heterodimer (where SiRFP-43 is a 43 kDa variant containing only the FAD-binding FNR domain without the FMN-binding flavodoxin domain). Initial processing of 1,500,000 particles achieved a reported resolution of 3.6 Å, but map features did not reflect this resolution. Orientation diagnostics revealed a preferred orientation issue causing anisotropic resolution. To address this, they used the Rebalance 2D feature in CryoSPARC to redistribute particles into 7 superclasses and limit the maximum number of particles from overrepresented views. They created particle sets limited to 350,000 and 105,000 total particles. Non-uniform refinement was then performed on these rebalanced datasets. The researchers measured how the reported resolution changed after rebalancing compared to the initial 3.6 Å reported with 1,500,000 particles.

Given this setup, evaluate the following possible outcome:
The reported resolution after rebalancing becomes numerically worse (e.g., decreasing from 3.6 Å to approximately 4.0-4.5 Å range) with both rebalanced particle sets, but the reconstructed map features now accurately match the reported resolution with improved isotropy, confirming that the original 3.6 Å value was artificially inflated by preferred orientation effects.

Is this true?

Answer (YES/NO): YES